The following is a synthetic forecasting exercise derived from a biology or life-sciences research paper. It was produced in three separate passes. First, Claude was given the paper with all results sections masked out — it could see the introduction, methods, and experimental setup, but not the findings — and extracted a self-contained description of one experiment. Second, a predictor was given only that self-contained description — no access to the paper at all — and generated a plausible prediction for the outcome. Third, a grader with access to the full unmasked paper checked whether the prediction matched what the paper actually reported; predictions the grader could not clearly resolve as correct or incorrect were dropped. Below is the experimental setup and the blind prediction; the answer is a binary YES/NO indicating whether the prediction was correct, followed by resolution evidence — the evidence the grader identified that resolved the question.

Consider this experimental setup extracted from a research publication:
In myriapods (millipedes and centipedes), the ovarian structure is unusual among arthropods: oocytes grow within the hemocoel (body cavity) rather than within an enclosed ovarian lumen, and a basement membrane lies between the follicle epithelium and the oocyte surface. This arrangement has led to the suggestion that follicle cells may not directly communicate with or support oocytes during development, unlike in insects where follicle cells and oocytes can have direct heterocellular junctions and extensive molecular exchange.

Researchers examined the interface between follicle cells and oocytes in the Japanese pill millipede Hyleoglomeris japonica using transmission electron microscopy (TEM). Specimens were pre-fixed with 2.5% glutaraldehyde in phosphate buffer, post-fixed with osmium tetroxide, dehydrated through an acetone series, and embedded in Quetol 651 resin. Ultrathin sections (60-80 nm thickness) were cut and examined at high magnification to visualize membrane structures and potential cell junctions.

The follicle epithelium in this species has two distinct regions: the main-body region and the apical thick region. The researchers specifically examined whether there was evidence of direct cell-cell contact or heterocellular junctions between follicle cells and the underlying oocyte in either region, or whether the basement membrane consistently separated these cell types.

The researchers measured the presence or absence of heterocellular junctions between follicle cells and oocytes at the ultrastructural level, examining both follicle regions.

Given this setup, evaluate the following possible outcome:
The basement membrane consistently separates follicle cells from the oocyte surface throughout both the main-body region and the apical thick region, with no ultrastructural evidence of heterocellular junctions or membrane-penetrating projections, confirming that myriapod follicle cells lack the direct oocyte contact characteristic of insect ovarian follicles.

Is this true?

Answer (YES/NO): NO